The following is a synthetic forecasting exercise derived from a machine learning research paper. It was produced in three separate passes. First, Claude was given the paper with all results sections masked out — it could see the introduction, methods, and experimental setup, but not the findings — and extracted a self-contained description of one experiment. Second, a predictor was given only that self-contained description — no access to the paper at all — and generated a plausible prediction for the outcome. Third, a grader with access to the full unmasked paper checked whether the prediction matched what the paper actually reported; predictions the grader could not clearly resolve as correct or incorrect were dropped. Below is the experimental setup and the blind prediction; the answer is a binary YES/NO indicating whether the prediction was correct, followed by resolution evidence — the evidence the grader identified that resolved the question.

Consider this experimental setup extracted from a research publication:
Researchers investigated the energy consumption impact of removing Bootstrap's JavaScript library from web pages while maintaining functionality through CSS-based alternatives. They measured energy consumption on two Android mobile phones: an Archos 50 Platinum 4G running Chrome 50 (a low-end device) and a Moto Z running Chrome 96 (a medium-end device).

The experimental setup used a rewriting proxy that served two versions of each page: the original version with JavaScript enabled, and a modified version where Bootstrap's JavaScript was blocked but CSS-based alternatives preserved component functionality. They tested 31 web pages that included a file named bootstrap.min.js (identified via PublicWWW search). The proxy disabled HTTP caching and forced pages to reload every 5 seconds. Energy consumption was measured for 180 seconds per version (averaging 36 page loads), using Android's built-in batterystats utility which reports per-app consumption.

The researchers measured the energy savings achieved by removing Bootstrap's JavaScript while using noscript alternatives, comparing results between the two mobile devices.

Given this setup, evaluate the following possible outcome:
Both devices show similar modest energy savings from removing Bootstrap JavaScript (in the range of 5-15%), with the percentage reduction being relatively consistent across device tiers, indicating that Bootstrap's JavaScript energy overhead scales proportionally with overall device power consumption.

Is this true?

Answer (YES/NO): NO